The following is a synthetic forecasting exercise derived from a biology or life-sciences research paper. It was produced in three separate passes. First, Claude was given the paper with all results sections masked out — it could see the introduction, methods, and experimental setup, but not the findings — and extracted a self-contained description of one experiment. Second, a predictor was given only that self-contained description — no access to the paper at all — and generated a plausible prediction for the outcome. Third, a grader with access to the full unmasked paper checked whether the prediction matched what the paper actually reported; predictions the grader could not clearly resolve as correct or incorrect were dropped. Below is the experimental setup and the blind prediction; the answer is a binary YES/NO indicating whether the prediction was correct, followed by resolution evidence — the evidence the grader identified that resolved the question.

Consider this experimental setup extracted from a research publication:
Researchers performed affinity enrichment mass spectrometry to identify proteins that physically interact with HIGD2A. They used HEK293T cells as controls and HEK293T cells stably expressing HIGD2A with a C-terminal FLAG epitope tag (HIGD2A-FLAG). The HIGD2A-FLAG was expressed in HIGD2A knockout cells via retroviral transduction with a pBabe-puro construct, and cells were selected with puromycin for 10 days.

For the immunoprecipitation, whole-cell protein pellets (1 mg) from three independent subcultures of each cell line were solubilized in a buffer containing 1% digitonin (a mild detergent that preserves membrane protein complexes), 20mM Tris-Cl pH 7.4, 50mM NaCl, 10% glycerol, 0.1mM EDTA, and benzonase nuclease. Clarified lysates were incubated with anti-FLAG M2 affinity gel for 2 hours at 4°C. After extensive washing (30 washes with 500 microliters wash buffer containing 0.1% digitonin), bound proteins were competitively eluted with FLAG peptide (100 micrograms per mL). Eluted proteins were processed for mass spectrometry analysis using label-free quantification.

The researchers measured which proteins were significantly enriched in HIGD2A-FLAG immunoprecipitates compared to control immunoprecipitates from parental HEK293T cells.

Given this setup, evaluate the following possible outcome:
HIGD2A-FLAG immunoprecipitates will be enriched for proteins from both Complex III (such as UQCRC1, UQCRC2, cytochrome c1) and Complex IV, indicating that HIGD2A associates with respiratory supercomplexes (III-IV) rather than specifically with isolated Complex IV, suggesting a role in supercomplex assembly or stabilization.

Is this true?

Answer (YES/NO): NO